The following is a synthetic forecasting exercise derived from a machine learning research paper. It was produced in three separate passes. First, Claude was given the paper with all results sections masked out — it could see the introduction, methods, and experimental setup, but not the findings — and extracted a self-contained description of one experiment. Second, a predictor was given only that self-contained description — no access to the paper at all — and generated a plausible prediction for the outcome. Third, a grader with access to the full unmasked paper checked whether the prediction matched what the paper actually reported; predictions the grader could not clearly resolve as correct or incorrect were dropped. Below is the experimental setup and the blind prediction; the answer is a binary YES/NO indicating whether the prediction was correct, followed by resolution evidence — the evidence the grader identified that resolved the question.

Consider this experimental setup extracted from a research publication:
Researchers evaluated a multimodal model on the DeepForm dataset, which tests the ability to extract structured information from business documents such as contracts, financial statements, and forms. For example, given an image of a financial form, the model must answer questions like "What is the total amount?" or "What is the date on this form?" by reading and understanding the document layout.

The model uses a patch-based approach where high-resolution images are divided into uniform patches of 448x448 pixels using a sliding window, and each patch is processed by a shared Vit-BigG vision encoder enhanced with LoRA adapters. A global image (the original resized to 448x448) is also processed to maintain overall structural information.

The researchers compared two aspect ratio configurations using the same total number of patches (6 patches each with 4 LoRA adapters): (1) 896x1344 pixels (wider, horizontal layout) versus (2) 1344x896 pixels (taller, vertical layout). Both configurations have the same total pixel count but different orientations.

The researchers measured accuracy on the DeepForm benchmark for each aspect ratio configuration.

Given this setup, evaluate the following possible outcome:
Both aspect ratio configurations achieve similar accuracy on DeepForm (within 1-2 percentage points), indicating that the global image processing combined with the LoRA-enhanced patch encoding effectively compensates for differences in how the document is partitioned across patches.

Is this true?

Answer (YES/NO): YES